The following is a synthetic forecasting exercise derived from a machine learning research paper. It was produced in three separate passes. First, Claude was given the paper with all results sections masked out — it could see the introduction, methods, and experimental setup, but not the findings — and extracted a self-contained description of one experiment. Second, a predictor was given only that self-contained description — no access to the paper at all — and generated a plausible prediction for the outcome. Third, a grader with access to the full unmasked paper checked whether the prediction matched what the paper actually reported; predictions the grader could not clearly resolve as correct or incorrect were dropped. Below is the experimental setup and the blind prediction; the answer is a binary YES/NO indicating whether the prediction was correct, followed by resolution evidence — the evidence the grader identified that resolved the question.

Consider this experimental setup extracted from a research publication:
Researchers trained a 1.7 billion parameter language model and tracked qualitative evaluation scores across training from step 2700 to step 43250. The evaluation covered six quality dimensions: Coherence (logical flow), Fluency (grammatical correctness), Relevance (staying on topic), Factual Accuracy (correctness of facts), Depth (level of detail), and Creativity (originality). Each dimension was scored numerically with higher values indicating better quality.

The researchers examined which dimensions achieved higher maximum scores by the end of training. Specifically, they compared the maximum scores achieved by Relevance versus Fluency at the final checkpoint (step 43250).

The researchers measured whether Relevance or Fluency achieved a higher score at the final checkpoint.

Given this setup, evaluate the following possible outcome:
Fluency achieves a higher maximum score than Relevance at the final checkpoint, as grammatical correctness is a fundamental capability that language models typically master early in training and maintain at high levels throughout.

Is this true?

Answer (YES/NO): NO